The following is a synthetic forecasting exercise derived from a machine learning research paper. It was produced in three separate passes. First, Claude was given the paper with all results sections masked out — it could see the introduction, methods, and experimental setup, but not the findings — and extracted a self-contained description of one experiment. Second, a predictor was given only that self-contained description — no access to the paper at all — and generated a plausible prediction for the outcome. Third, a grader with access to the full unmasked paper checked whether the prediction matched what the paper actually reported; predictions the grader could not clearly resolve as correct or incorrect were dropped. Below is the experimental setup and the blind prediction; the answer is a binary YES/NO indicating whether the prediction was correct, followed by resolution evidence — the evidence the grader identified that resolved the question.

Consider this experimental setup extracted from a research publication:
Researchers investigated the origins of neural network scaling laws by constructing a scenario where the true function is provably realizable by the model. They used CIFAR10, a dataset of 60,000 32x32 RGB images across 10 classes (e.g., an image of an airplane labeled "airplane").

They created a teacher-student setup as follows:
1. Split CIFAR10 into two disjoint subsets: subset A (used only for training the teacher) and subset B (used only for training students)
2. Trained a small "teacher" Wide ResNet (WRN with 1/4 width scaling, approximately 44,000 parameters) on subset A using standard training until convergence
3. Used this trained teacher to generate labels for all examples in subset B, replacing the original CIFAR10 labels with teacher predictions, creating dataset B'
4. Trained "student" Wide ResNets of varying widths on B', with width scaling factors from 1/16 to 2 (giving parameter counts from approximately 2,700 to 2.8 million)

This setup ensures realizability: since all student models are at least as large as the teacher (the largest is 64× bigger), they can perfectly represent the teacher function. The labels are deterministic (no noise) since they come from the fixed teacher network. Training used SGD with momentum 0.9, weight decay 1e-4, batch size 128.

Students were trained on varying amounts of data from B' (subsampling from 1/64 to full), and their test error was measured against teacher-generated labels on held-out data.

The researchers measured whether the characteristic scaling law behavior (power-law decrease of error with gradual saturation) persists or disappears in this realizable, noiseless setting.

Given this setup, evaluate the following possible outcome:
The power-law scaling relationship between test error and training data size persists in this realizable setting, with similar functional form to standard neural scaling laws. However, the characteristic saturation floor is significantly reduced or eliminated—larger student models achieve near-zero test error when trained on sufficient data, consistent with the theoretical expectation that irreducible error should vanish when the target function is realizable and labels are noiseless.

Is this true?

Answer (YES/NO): NO